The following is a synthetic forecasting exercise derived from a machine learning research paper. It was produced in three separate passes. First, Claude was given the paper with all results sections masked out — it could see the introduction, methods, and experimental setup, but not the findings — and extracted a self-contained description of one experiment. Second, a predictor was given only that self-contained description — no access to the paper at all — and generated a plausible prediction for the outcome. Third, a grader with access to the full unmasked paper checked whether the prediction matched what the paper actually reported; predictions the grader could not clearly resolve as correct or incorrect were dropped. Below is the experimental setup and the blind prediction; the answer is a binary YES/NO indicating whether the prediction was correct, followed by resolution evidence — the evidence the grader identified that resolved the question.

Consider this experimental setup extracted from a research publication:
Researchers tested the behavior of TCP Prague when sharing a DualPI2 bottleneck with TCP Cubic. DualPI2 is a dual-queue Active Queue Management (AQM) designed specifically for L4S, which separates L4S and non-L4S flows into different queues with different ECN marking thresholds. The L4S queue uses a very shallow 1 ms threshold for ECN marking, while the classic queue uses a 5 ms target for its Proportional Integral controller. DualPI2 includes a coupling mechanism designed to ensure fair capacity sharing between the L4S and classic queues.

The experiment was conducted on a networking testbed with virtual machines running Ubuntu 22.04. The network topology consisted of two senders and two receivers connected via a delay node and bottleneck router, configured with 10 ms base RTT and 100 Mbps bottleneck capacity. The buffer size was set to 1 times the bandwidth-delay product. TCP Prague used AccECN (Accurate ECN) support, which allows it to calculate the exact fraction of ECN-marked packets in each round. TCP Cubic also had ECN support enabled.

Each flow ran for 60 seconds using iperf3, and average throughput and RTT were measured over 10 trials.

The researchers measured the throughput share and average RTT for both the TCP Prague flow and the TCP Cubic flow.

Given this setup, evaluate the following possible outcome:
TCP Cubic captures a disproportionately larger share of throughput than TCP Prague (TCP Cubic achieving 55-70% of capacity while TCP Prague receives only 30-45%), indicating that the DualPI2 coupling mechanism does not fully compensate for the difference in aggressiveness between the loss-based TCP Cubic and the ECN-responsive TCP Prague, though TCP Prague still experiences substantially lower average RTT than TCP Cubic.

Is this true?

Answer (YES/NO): YES